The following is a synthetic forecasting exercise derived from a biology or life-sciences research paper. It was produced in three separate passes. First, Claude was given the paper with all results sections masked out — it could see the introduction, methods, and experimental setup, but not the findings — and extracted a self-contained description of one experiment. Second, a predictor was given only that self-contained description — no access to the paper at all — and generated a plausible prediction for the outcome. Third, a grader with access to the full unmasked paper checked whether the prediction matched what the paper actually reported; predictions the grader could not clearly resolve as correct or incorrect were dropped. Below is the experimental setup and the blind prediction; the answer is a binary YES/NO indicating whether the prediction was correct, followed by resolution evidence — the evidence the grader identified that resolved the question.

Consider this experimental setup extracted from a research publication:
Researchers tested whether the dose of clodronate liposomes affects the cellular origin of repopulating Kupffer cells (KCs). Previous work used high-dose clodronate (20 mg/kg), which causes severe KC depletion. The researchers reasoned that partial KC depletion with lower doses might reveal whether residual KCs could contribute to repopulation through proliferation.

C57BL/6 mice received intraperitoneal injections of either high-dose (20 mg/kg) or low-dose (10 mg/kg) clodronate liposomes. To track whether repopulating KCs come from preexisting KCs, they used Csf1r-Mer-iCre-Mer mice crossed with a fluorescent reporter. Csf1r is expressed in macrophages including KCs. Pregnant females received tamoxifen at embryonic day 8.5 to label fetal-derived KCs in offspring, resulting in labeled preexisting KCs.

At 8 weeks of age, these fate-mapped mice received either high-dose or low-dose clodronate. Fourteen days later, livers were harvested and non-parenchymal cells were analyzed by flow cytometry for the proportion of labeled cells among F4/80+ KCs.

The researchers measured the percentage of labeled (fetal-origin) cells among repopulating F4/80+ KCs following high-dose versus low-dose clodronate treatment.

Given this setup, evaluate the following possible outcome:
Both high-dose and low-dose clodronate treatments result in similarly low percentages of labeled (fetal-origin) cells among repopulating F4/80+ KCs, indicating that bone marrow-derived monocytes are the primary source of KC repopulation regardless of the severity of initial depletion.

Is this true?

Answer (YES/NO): NO